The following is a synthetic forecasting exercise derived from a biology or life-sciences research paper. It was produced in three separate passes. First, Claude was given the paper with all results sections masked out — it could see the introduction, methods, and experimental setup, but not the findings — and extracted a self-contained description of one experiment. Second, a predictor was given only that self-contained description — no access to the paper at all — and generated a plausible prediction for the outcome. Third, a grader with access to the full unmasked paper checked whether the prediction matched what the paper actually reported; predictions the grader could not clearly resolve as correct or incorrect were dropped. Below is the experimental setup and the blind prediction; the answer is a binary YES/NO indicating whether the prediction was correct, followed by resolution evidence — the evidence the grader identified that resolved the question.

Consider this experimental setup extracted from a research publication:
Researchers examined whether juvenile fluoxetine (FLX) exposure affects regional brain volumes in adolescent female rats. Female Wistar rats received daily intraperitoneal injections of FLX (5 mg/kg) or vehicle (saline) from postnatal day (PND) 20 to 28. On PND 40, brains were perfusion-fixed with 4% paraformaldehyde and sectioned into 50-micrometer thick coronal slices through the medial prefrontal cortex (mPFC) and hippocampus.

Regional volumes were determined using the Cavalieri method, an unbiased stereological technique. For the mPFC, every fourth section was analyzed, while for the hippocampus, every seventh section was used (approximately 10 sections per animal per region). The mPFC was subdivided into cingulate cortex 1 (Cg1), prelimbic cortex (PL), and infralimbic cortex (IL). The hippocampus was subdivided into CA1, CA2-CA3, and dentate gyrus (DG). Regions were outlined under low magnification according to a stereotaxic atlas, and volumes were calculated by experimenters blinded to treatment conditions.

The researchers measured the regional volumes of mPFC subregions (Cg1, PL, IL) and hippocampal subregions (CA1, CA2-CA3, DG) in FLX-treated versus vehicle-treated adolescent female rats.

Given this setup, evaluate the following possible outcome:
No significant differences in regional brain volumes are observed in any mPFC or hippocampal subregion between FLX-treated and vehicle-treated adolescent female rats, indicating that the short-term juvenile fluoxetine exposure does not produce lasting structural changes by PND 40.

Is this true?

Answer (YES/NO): NO